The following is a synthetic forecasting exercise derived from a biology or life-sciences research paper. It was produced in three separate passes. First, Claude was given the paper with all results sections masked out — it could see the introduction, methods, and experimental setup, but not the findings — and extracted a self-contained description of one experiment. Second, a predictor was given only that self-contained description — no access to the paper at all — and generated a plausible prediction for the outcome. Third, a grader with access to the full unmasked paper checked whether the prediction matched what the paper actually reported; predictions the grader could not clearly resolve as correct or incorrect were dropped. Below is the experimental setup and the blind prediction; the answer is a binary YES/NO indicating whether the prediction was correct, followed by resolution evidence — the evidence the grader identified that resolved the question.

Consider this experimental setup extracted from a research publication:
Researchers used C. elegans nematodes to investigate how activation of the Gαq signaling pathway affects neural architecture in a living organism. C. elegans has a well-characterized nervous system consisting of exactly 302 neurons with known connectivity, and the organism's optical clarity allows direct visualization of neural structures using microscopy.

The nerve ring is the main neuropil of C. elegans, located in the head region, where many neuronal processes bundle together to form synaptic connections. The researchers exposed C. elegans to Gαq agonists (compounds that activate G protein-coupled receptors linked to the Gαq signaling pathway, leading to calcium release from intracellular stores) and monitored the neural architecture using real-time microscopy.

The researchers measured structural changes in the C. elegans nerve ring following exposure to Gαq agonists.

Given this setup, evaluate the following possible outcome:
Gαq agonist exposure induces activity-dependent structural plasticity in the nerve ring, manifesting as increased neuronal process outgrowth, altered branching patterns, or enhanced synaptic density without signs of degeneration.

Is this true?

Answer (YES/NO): NO